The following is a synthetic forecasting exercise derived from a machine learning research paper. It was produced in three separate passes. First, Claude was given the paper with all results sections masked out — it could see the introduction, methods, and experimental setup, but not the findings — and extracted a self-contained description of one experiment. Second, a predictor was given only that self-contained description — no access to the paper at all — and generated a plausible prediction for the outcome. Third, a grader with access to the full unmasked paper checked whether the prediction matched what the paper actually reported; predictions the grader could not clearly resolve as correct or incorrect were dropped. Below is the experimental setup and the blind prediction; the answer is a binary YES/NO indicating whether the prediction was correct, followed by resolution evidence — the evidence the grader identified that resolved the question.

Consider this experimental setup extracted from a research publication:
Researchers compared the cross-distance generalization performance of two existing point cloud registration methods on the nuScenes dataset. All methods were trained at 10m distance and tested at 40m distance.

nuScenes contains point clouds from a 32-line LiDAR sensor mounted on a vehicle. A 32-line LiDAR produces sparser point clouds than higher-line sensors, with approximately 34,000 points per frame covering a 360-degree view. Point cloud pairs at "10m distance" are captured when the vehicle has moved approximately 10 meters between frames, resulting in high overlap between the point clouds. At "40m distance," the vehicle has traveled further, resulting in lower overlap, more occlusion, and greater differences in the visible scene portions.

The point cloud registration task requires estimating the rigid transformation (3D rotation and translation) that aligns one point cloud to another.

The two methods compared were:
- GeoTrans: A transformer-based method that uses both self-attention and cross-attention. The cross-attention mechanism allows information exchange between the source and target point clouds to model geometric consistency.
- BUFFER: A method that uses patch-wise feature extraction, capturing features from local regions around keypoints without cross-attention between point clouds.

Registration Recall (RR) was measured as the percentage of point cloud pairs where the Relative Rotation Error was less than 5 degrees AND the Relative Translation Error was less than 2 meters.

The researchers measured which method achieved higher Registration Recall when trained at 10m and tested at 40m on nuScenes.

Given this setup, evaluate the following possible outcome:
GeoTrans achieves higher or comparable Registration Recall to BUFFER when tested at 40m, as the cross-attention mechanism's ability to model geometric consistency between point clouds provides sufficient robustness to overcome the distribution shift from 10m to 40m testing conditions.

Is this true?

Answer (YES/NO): NO